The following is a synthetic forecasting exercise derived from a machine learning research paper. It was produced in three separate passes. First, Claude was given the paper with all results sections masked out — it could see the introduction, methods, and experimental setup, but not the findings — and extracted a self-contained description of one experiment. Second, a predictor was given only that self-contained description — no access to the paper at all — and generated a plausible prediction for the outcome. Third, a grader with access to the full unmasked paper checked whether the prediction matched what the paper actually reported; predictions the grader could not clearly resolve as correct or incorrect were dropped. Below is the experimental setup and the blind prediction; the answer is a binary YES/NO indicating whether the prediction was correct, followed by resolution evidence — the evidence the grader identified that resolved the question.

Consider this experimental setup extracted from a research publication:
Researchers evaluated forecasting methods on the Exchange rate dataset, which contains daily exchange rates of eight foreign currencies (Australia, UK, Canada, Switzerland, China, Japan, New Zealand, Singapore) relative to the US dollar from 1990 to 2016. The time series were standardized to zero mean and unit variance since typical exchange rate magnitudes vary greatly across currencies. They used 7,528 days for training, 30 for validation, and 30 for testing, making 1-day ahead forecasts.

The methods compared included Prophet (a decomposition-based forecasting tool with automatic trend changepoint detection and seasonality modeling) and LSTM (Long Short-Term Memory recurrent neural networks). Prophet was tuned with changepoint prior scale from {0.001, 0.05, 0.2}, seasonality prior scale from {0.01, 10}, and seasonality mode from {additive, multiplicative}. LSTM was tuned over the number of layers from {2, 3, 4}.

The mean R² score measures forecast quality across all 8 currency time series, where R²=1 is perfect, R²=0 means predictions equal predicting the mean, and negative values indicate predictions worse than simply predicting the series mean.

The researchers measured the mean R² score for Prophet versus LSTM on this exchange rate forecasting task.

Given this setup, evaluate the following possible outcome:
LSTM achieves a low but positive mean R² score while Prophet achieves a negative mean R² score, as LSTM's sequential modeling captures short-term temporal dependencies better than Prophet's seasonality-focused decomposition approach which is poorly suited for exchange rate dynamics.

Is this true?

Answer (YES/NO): NO